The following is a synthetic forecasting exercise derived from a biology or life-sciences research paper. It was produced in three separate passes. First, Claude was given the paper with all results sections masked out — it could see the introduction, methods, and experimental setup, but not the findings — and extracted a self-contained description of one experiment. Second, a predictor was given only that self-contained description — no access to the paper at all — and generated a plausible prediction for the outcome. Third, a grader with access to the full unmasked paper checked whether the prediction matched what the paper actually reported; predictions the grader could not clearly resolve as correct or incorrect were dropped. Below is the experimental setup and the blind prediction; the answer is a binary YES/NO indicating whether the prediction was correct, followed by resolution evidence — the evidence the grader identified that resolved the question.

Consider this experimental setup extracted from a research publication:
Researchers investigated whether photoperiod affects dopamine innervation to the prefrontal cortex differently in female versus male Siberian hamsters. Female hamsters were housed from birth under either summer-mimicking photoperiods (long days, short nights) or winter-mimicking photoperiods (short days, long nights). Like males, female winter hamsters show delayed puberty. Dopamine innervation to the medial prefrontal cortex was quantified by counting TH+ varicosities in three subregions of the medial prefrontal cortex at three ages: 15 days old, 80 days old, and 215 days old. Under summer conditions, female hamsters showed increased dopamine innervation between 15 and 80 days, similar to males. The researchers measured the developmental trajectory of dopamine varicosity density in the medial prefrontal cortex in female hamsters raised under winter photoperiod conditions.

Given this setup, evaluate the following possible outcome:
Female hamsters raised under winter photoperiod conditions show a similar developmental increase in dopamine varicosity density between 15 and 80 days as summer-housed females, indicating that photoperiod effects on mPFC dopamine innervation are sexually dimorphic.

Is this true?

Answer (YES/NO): NO